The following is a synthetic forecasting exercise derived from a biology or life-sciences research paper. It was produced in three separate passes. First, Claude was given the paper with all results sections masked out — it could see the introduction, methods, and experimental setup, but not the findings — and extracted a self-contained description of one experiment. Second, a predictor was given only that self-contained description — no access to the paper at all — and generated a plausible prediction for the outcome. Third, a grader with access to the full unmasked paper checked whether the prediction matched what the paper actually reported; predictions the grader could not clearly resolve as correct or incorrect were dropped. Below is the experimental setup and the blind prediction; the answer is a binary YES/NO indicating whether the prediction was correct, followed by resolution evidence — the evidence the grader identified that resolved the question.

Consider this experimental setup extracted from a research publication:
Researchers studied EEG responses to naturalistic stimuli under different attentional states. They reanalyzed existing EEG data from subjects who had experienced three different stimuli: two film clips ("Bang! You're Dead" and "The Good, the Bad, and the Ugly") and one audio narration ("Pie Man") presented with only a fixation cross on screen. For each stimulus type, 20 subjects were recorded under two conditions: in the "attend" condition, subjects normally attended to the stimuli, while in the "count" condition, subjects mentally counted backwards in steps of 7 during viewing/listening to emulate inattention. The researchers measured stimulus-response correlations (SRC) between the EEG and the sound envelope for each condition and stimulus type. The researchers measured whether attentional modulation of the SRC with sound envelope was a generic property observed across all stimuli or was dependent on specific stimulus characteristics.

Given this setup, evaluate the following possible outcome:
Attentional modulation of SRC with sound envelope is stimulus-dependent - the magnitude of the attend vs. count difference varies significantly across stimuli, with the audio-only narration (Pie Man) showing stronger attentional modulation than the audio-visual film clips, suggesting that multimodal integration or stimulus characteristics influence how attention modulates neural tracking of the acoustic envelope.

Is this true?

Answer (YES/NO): NO